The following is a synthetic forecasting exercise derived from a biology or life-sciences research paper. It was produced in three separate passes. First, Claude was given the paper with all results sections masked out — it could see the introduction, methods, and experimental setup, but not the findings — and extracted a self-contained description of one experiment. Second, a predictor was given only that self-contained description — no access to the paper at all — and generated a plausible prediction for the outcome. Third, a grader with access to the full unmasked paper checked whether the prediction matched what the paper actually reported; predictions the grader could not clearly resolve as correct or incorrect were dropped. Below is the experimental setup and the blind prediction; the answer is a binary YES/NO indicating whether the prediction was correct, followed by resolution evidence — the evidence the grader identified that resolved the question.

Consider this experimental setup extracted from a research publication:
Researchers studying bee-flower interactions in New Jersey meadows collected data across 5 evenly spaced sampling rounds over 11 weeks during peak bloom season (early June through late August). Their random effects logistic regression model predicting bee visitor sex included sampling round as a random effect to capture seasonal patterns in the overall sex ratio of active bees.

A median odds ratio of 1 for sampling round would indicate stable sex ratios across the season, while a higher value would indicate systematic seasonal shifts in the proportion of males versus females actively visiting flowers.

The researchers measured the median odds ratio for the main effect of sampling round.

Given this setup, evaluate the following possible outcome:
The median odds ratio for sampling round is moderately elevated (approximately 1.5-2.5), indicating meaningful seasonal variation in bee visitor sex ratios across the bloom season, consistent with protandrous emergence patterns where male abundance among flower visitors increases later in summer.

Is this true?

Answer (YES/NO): NO